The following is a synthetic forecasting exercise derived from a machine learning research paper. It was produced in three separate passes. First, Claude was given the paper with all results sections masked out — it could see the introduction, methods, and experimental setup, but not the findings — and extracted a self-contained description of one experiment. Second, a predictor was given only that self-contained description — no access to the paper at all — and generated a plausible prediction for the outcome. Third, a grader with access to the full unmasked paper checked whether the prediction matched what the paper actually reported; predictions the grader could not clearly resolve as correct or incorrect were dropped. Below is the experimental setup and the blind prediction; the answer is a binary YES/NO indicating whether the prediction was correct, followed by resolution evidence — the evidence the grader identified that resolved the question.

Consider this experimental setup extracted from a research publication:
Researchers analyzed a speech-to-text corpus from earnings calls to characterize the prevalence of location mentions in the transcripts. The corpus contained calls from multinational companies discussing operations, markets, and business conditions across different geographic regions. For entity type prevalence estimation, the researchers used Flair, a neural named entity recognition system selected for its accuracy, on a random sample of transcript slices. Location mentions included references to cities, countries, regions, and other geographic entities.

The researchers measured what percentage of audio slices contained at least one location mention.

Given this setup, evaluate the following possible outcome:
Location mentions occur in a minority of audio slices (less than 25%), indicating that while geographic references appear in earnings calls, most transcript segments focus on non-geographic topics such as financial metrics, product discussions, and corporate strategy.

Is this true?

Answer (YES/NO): YES